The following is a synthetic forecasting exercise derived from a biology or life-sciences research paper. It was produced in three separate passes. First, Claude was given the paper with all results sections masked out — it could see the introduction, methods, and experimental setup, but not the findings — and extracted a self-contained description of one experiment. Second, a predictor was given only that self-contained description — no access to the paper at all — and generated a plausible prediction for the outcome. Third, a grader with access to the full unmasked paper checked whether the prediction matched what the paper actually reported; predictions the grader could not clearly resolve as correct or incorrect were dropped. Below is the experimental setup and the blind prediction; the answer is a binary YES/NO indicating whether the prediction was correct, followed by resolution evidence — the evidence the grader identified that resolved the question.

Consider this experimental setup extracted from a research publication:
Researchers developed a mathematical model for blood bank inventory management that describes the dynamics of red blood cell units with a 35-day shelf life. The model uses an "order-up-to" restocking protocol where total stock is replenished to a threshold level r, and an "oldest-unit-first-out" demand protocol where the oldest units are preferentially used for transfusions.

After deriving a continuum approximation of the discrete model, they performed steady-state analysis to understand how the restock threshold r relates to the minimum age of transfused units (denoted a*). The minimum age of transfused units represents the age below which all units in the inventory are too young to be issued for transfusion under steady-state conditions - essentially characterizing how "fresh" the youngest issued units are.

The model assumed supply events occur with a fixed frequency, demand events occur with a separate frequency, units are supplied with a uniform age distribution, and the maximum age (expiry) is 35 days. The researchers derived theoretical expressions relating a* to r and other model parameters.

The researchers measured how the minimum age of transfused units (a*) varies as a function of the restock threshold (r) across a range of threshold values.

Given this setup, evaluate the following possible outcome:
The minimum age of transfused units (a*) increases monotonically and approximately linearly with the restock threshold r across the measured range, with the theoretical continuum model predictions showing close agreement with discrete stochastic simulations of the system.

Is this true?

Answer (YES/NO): NO